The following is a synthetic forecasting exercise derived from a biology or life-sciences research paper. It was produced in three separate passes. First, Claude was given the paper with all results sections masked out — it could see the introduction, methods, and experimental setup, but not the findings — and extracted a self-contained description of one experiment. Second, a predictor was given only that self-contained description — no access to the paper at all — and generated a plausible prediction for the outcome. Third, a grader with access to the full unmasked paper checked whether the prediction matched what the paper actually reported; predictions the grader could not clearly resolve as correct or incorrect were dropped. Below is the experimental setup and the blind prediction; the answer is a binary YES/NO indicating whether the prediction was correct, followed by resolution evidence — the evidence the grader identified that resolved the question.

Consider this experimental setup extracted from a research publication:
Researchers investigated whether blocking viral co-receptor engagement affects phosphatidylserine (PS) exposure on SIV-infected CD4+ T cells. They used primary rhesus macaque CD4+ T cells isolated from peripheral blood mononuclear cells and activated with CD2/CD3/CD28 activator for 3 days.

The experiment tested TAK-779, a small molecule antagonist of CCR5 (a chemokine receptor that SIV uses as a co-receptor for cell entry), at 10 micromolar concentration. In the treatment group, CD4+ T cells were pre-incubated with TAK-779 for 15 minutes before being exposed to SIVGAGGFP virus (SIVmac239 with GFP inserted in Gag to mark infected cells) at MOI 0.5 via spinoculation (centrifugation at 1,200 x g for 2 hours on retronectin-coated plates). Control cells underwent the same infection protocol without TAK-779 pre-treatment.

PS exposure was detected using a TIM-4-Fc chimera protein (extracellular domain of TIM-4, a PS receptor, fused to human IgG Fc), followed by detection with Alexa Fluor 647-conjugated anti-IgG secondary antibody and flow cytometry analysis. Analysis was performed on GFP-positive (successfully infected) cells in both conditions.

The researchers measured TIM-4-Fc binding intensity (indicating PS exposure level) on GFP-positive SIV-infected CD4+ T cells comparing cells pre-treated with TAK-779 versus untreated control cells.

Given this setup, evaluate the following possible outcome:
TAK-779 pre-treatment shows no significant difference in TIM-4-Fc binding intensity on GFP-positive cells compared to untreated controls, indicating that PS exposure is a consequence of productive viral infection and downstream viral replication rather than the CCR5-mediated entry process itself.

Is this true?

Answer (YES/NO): NO